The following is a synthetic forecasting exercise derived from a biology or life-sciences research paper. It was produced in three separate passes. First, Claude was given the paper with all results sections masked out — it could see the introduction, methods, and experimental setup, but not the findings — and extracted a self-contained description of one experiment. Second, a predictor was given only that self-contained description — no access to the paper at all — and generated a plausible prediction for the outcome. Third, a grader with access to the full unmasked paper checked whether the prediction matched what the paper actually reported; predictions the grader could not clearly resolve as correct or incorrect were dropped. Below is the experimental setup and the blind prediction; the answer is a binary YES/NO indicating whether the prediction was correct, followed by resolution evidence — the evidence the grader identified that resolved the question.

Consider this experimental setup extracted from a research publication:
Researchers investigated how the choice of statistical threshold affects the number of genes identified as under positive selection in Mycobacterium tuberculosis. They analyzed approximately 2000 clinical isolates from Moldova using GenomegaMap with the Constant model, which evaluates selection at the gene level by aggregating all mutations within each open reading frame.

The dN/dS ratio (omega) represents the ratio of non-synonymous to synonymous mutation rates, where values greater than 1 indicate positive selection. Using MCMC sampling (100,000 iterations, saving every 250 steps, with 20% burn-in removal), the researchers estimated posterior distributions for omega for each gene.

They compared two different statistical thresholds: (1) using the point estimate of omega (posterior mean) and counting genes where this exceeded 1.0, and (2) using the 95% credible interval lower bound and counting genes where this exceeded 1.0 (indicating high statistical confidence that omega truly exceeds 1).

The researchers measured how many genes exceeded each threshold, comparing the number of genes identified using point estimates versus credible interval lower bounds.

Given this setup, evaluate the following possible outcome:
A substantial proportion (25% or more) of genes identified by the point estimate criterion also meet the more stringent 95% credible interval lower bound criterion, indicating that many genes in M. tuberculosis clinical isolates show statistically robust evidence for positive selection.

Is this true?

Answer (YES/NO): NO